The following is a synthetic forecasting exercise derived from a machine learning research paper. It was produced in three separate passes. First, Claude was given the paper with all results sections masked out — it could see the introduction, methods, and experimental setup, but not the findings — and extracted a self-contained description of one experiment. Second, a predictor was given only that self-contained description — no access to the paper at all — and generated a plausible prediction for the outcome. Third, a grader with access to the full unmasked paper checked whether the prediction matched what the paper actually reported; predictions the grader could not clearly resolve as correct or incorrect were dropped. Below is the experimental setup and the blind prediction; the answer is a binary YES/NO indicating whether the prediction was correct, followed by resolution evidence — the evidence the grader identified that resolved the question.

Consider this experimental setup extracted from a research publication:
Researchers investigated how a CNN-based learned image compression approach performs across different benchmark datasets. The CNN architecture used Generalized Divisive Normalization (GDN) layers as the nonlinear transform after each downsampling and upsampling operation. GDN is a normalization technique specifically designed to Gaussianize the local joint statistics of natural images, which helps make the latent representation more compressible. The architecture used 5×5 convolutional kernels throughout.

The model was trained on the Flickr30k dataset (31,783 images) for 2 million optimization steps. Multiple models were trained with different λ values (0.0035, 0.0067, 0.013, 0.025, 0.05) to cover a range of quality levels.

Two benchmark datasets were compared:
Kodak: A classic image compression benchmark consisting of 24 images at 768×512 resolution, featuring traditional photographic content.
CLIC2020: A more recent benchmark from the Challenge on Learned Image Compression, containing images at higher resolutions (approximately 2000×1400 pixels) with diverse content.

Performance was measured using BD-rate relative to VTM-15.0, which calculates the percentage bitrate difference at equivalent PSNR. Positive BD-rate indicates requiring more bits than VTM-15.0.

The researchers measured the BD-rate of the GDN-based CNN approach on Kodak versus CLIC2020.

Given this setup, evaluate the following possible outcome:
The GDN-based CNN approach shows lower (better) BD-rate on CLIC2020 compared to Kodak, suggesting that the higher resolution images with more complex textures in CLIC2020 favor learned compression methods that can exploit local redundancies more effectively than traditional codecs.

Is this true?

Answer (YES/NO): YES